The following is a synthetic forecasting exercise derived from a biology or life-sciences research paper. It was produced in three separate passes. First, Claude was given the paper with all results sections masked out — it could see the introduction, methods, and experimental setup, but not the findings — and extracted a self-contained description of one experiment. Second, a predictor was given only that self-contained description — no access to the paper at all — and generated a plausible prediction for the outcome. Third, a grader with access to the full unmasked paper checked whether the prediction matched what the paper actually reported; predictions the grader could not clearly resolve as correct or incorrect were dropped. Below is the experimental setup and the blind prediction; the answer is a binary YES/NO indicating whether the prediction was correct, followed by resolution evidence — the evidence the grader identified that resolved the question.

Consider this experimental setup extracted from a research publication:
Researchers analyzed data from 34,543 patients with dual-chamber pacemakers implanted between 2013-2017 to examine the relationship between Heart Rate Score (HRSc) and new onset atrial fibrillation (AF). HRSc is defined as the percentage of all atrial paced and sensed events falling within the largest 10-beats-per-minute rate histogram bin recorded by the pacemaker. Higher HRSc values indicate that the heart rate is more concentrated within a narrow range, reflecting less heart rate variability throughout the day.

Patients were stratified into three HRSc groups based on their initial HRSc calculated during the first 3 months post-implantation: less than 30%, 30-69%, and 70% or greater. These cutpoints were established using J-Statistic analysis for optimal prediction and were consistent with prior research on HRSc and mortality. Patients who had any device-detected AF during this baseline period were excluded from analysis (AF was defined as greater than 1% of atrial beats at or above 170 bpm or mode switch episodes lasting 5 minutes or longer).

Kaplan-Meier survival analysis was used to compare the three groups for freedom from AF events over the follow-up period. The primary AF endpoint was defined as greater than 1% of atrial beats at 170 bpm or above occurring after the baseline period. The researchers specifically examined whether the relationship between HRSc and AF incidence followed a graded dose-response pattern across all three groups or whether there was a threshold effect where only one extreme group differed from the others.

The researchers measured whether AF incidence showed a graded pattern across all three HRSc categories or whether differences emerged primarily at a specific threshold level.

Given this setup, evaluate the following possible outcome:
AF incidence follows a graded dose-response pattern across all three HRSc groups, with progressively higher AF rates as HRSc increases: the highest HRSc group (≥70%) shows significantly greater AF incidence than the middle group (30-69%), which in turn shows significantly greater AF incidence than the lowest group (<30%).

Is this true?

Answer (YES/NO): NO